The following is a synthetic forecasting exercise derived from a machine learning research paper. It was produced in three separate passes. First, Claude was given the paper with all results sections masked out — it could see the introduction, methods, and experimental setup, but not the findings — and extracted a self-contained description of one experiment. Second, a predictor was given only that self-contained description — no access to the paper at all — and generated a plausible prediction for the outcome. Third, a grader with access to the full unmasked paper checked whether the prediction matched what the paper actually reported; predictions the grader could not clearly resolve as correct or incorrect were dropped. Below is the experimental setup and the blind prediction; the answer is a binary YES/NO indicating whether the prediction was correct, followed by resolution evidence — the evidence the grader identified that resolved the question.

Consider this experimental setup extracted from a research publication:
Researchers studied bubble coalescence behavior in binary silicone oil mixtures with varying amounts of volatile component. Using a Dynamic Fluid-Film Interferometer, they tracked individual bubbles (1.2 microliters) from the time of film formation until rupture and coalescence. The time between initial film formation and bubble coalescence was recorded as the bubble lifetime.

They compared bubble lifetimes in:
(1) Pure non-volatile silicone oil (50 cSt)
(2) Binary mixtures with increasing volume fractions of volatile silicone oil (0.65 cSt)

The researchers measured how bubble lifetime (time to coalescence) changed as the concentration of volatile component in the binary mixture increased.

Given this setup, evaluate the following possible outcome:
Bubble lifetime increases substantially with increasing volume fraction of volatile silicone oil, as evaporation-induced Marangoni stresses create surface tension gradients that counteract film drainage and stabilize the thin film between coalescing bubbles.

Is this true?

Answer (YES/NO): NO